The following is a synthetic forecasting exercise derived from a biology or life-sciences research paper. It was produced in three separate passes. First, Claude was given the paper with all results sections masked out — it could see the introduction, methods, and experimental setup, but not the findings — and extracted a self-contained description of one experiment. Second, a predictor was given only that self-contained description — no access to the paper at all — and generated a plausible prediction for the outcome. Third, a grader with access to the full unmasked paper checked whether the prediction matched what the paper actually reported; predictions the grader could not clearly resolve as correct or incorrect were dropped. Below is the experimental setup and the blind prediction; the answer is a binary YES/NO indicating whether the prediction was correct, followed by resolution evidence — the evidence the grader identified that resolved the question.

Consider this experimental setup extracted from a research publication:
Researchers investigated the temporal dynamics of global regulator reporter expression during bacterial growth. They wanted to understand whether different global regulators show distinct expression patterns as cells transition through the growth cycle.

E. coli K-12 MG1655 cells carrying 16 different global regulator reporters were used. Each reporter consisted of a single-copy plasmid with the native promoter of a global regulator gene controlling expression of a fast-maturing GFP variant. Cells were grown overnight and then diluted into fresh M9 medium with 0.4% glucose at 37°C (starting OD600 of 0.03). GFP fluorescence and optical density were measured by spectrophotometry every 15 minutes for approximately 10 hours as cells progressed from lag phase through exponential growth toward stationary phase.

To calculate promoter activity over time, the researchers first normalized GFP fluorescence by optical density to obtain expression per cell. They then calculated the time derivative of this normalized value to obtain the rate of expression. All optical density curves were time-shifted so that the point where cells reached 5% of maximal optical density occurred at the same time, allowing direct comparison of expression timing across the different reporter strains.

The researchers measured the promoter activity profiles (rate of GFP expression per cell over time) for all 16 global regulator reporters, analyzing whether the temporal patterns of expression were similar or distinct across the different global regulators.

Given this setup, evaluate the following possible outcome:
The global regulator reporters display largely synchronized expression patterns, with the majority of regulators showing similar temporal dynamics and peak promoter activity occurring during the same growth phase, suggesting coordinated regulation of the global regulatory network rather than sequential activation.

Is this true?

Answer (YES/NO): NO